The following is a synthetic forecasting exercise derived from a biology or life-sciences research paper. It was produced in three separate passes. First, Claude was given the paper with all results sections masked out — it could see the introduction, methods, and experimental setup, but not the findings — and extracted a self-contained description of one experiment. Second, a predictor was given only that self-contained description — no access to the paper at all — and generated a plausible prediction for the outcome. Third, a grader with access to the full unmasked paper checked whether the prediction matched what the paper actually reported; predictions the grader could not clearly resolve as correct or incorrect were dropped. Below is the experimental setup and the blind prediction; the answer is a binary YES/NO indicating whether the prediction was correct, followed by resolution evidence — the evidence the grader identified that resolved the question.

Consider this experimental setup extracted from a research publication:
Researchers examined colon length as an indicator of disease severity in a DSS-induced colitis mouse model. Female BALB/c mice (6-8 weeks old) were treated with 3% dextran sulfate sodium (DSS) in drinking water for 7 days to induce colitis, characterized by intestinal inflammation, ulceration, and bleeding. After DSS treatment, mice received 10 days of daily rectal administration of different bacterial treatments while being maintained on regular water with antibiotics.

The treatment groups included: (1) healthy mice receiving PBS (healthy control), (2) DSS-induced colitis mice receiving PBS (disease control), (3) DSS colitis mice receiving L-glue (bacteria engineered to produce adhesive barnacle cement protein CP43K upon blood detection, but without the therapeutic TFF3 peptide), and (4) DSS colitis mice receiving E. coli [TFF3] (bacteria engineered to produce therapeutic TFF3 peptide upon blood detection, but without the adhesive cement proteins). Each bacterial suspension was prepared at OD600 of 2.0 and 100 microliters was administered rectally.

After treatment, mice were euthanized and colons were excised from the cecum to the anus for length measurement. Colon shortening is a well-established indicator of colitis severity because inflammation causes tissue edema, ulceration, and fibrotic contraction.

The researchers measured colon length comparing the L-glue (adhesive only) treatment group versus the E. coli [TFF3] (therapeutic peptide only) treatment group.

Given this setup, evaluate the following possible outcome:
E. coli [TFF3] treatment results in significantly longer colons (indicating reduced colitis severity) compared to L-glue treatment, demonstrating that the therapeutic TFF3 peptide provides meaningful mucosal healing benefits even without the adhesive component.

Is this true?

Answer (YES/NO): NO